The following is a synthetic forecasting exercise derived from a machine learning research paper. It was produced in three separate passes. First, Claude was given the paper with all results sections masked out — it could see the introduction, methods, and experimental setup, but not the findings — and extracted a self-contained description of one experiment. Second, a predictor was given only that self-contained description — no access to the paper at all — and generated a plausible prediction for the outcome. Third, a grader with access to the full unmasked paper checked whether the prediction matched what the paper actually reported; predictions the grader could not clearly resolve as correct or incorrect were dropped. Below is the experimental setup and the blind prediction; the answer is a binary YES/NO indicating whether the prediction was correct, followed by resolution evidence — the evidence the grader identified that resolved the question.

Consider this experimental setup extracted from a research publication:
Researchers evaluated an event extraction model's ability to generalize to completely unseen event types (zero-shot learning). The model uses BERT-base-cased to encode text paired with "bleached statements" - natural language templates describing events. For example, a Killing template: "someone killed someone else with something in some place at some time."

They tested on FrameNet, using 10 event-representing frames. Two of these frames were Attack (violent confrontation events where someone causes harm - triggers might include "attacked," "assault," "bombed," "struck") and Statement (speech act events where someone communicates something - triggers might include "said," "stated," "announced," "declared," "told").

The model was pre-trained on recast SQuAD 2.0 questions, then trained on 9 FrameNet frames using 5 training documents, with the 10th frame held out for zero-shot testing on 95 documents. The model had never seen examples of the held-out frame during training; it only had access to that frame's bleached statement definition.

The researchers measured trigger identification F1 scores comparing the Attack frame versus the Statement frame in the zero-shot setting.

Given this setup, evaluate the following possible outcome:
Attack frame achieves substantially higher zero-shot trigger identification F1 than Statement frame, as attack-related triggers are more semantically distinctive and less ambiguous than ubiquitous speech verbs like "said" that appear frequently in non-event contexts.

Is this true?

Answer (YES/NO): YES